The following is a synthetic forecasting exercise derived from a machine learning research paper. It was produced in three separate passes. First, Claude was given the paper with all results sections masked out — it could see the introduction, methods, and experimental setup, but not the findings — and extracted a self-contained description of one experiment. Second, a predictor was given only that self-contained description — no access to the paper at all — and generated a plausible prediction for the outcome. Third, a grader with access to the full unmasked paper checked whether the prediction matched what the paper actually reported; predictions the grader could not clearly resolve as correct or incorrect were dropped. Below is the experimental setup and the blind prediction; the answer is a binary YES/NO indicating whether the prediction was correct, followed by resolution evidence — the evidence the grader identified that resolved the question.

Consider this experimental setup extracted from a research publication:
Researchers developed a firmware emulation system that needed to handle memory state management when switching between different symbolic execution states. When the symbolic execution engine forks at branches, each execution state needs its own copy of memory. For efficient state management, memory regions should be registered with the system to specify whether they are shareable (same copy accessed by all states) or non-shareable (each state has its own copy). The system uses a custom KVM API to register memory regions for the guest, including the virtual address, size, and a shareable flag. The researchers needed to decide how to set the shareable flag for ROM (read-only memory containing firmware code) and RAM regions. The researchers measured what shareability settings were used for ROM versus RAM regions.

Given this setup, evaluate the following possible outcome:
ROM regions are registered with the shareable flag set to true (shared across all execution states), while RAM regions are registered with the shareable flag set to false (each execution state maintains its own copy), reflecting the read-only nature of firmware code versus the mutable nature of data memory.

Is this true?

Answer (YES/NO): YES